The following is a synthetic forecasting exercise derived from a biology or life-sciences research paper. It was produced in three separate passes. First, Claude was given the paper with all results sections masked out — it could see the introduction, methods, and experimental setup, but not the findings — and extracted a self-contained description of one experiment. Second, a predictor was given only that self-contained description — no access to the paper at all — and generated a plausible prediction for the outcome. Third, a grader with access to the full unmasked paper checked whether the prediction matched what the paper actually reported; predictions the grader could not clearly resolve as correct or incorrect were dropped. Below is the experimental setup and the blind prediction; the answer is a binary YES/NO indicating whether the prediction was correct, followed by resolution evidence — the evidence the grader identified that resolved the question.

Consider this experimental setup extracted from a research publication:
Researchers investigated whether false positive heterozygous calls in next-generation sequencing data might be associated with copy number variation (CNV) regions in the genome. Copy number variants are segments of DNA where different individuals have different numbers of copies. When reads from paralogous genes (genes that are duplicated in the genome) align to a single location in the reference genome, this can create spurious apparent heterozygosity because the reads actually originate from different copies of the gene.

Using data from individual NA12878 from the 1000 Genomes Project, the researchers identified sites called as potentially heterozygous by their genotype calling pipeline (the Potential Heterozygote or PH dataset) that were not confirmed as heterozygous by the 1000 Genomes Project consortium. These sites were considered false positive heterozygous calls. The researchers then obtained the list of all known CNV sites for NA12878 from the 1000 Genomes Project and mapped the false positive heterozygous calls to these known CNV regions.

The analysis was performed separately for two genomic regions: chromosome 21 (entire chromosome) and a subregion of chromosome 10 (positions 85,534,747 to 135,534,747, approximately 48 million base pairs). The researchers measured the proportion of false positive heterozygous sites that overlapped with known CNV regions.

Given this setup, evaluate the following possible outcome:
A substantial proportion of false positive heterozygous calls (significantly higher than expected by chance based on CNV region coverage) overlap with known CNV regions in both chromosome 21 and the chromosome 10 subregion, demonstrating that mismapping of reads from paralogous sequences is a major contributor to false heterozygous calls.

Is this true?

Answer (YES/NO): NO